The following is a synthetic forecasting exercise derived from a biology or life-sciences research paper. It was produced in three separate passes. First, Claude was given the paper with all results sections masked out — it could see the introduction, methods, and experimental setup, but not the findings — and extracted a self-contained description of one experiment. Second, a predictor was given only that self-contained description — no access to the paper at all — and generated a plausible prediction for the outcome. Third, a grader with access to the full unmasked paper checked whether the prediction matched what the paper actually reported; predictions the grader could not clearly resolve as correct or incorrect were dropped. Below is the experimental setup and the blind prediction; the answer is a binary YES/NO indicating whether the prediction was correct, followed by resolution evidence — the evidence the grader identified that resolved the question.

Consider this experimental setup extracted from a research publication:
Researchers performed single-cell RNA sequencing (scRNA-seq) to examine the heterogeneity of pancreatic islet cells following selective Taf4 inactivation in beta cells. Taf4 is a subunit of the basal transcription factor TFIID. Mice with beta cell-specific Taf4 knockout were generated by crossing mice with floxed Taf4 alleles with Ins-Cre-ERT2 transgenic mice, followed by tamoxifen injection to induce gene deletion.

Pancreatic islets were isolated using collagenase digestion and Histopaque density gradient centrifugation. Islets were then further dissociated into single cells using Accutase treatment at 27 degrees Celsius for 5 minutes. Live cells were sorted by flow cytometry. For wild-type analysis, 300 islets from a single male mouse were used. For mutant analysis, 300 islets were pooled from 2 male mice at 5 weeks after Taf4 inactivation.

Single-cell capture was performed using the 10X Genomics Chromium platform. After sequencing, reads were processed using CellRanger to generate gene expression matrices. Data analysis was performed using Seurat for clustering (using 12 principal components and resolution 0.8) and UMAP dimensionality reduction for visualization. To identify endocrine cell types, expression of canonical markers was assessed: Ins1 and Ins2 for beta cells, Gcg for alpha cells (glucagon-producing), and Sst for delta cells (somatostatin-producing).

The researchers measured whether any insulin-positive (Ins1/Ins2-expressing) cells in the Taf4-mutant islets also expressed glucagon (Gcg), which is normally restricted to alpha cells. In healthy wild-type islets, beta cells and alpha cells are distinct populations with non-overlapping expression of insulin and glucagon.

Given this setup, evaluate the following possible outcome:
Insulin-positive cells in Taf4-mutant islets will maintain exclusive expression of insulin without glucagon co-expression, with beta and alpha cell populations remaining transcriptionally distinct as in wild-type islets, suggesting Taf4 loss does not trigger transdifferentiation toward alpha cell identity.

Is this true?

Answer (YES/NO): NO